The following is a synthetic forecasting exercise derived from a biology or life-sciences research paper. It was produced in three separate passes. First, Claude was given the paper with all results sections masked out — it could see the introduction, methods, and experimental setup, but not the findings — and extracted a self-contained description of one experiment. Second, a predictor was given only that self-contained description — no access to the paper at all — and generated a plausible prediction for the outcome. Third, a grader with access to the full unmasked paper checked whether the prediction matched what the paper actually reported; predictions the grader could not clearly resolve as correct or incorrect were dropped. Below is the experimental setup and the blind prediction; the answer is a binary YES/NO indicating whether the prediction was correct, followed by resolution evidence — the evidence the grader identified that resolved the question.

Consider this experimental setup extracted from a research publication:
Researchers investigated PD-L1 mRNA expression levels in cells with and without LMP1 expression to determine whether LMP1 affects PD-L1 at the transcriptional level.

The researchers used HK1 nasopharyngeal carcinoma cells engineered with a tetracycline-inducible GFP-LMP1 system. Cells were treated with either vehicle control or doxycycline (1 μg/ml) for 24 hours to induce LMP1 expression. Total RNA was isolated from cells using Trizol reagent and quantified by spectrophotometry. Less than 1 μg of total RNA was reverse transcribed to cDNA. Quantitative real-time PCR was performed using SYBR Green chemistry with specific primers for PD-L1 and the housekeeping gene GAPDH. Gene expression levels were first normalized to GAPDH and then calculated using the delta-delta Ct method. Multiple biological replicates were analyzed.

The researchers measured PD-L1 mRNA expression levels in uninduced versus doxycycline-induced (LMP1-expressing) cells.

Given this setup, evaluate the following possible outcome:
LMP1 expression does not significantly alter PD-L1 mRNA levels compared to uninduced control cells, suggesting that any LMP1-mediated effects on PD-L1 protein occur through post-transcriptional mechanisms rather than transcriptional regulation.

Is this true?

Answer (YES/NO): NO